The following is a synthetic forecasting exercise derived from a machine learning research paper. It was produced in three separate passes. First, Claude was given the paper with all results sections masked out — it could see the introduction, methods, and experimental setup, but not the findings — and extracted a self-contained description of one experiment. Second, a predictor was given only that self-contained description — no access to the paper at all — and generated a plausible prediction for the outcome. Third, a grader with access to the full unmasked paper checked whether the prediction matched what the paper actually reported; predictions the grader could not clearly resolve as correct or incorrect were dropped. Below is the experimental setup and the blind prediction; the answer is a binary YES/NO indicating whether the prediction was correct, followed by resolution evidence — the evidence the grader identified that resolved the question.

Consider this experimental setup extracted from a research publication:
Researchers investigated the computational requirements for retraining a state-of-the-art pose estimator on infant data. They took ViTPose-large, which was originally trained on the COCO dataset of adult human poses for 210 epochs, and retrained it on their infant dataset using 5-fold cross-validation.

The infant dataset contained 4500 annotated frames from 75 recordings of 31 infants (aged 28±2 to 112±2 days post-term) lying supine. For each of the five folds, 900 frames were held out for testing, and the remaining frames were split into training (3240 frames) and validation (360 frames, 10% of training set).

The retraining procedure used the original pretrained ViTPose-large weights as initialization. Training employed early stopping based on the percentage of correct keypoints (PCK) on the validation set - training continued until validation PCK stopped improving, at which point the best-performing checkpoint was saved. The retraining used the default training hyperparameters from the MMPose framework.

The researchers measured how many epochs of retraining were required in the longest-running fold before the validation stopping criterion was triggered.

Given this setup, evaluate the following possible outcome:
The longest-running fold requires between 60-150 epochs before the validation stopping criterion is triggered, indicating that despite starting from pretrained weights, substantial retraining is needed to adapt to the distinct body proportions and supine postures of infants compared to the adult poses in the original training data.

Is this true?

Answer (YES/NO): NO